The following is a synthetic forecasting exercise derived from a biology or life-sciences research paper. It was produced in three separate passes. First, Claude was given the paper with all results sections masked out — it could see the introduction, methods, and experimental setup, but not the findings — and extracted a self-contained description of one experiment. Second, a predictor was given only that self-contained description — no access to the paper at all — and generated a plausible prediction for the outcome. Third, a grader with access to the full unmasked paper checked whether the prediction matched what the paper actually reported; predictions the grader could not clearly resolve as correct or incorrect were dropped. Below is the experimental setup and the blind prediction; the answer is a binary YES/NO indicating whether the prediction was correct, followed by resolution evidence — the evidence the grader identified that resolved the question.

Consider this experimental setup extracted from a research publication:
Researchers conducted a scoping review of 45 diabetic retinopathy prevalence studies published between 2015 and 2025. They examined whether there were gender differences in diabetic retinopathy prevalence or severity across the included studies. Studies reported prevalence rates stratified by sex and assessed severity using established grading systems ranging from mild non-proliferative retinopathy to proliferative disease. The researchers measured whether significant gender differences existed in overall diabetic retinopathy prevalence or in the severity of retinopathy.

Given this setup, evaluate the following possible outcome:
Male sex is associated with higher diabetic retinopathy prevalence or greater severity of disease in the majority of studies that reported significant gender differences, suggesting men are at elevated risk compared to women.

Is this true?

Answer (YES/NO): NO